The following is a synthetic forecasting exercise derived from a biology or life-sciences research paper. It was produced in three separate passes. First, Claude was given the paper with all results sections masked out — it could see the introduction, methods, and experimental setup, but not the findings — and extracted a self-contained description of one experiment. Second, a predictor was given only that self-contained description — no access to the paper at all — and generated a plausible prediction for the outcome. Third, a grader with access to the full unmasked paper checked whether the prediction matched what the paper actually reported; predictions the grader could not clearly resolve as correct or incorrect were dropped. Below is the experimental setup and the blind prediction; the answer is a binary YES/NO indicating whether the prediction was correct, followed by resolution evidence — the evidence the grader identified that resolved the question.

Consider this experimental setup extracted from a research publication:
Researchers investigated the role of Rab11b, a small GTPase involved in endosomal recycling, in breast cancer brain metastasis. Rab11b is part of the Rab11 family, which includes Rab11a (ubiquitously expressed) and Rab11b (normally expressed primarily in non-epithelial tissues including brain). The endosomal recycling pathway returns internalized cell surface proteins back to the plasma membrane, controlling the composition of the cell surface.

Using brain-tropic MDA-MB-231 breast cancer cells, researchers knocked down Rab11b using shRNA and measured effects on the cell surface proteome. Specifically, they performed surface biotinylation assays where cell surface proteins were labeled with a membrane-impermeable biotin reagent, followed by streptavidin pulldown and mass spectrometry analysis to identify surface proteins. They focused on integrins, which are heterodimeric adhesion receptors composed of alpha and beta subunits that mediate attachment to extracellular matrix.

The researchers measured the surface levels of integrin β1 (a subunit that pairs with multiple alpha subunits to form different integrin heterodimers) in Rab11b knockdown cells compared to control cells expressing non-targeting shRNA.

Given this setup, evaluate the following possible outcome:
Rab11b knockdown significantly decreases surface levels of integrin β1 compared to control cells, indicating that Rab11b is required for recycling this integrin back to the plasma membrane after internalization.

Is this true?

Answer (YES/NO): YES